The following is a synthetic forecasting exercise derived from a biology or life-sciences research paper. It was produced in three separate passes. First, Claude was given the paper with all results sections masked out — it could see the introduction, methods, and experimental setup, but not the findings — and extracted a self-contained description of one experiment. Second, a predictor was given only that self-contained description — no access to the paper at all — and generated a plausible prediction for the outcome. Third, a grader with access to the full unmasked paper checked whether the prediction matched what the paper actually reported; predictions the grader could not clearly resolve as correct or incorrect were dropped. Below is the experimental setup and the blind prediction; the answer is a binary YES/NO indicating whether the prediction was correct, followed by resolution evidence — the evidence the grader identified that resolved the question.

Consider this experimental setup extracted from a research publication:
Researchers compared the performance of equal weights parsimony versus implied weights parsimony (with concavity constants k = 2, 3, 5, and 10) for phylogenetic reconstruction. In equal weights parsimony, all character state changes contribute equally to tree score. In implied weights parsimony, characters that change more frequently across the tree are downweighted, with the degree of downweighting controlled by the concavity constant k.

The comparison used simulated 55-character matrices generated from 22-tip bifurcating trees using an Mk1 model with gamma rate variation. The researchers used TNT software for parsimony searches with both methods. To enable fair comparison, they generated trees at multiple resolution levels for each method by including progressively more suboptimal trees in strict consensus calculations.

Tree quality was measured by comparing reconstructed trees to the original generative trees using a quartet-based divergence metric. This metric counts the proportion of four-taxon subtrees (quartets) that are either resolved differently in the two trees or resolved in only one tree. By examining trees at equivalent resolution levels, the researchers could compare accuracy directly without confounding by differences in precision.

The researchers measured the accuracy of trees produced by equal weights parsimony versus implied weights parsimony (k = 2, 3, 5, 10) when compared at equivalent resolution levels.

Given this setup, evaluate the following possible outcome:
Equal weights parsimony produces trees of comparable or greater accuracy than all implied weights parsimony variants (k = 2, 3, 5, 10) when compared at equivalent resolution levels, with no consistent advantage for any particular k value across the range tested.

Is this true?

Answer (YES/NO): NO